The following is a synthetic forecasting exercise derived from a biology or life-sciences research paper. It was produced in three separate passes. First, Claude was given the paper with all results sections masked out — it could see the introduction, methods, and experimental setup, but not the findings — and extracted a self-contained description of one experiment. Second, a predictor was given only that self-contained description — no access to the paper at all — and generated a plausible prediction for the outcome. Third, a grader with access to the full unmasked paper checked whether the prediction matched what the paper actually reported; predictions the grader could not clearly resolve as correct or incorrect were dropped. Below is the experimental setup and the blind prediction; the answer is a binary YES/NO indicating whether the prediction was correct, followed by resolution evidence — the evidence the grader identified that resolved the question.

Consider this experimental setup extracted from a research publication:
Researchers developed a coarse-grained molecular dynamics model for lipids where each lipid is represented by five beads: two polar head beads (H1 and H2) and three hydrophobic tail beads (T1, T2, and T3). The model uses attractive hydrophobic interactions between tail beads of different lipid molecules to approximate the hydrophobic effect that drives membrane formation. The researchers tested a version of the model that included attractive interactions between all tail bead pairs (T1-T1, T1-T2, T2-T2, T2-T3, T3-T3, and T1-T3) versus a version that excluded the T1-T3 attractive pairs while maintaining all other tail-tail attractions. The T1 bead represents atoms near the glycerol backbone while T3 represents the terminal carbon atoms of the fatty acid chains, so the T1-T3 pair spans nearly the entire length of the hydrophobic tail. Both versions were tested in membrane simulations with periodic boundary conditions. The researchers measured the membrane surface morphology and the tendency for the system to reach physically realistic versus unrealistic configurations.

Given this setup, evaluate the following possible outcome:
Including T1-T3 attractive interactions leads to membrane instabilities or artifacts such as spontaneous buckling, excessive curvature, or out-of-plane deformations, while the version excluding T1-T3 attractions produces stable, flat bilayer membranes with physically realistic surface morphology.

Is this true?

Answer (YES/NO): YES